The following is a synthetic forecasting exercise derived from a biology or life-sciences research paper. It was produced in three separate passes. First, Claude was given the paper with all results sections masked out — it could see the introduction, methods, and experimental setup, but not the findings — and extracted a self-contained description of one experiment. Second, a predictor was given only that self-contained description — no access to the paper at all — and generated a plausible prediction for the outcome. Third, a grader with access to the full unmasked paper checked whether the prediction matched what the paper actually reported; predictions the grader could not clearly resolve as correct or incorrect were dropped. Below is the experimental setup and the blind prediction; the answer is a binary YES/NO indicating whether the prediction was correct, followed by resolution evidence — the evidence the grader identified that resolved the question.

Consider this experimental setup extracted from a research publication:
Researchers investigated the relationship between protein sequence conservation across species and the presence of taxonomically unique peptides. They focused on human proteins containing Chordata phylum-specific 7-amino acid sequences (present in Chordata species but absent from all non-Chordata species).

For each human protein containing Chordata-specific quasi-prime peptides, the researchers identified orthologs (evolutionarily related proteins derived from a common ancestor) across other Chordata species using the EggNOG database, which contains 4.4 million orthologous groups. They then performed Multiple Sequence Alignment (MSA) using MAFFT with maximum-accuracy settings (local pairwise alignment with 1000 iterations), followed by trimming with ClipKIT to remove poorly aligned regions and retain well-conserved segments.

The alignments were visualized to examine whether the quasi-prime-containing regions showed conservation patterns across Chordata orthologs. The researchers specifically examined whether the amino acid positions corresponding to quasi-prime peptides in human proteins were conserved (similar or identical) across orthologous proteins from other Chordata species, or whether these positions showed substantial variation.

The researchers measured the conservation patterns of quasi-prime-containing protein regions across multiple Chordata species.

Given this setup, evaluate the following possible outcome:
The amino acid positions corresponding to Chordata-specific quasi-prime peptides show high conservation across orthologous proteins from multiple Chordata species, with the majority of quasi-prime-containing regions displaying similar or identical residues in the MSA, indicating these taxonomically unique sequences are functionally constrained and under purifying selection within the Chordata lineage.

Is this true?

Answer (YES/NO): YES